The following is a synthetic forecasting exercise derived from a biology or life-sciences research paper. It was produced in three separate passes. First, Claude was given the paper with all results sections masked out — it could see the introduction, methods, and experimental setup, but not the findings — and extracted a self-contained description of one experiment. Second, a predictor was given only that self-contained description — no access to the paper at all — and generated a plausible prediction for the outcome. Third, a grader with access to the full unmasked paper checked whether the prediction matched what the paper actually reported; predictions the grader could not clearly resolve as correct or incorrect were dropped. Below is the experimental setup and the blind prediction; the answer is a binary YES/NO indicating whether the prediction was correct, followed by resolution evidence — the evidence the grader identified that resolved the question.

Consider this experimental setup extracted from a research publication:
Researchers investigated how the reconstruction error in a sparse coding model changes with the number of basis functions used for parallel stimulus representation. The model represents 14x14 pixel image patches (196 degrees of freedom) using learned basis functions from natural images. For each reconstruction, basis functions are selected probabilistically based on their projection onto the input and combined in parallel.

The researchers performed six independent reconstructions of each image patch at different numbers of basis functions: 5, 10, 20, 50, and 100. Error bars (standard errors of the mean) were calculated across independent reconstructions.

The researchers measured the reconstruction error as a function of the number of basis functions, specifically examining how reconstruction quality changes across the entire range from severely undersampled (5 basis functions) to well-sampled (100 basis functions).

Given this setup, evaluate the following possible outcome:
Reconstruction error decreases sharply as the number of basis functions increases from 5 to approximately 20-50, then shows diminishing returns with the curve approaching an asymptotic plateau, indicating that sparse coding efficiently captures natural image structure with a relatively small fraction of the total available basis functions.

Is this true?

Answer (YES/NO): NO